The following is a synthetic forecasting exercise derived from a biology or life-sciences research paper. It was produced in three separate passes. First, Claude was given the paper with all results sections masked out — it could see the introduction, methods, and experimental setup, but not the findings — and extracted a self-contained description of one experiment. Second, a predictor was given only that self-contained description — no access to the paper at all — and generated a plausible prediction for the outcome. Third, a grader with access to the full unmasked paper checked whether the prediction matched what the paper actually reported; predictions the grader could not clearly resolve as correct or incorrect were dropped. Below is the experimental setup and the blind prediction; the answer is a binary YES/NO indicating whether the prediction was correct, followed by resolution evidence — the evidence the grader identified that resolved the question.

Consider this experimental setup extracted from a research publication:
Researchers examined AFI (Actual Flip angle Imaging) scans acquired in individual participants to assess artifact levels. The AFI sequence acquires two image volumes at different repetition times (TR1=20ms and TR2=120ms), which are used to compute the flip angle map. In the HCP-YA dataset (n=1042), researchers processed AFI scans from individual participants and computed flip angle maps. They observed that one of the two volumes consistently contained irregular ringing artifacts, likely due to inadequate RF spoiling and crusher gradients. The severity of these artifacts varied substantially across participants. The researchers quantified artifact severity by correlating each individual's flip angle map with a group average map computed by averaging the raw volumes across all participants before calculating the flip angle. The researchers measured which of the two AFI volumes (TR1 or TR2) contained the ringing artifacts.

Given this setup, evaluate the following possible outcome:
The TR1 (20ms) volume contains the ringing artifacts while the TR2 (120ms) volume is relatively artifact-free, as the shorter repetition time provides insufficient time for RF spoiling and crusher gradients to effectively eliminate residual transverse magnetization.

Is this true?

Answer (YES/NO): NO